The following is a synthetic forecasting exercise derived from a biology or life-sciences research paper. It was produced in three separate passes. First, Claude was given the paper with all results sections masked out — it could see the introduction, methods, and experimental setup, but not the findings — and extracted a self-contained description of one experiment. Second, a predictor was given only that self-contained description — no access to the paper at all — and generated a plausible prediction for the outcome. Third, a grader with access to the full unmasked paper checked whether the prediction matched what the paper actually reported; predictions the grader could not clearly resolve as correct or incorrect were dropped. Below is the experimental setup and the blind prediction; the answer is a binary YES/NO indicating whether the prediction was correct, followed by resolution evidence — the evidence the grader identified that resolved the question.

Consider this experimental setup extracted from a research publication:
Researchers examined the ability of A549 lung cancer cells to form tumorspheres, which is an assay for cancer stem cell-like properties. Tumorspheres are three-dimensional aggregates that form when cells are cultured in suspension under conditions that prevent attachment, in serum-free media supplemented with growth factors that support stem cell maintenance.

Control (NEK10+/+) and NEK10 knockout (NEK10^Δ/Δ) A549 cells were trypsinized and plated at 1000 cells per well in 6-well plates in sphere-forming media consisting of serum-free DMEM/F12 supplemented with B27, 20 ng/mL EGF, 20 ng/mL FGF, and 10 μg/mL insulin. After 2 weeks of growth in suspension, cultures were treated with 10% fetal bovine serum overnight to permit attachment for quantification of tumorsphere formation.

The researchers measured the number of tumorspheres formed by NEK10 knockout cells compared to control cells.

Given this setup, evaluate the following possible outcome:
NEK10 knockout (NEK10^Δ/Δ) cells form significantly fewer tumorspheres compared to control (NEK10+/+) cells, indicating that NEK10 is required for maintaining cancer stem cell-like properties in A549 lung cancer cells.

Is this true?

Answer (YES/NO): YES